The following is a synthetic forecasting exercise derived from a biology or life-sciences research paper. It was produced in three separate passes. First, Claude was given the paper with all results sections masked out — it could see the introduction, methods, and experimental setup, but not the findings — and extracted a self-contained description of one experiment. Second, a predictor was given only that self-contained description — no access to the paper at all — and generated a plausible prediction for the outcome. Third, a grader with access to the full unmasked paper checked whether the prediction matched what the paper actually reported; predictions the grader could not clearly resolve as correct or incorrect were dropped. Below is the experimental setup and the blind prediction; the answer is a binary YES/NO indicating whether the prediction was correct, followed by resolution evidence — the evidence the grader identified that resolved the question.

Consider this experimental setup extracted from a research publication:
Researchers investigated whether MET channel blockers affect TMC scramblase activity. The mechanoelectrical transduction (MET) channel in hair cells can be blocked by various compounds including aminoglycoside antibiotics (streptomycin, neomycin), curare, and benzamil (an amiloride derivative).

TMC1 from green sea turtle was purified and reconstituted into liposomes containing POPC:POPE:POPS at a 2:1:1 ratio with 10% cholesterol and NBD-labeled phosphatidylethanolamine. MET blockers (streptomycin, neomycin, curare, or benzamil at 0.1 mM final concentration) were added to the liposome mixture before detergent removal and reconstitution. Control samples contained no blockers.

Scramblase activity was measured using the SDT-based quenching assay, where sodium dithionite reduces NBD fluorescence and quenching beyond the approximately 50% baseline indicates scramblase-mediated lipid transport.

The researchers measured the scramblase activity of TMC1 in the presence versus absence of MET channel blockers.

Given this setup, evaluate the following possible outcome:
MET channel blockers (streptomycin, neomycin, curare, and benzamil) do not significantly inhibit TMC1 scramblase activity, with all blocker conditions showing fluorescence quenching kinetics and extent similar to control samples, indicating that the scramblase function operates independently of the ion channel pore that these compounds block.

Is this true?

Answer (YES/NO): YES